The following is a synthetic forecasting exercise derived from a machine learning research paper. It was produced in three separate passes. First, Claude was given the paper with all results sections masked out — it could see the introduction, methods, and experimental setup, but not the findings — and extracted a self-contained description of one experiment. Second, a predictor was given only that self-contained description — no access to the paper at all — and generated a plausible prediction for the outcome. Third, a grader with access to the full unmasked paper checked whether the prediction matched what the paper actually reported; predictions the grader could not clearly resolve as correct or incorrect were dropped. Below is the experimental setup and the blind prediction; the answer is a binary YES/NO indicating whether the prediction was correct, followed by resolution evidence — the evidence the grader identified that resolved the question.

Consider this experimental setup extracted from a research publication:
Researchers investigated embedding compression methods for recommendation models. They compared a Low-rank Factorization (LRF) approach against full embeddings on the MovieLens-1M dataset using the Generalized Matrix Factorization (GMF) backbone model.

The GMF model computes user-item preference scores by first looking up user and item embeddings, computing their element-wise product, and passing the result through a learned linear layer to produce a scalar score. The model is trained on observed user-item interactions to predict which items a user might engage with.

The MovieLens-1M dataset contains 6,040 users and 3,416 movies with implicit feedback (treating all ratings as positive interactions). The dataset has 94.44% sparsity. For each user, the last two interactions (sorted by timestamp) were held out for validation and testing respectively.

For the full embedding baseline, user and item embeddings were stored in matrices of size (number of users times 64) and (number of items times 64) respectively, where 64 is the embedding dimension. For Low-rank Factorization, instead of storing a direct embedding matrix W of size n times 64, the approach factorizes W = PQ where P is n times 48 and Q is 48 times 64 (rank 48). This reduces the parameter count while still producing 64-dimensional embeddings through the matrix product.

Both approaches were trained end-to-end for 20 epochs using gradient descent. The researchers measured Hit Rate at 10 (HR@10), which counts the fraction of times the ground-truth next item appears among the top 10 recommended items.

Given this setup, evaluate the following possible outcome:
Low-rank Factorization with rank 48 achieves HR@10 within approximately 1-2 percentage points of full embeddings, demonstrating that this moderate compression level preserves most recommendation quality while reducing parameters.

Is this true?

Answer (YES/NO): NO